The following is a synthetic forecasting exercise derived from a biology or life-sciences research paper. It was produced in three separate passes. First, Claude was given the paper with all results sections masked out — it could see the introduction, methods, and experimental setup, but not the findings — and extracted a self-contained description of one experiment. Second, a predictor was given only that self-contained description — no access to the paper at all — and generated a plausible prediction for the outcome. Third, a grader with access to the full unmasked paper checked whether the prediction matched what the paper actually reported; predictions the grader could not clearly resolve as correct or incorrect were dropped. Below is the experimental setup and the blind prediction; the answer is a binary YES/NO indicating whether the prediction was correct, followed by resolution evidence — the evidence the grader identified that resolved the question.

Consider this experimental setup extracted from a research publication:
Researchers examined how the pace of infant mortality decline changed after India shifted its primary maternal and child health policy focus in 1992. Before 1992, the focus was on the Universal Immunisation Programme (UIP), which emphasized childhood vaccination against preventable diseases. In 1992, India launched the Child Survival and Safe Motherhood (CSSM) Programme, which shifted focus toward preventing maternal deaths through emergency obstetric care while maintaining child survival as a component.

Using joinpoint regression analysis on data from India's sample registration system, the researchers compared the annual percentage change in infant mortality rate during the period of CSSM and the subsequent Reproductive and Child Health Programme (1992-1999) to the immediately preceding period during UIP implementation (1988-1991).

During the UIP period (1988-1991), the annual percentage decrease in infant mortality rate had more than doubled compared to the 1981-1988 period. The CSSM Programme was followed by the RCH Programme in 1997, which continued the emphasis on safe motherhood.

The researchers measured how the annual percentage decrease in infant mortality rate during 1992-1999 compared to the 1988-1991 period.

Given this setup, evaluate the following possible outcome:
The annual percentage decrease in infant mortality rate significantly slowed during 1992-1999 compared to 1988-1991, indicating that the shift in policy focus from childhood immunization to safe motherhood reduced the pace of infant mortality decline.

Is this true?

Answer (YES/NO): YES